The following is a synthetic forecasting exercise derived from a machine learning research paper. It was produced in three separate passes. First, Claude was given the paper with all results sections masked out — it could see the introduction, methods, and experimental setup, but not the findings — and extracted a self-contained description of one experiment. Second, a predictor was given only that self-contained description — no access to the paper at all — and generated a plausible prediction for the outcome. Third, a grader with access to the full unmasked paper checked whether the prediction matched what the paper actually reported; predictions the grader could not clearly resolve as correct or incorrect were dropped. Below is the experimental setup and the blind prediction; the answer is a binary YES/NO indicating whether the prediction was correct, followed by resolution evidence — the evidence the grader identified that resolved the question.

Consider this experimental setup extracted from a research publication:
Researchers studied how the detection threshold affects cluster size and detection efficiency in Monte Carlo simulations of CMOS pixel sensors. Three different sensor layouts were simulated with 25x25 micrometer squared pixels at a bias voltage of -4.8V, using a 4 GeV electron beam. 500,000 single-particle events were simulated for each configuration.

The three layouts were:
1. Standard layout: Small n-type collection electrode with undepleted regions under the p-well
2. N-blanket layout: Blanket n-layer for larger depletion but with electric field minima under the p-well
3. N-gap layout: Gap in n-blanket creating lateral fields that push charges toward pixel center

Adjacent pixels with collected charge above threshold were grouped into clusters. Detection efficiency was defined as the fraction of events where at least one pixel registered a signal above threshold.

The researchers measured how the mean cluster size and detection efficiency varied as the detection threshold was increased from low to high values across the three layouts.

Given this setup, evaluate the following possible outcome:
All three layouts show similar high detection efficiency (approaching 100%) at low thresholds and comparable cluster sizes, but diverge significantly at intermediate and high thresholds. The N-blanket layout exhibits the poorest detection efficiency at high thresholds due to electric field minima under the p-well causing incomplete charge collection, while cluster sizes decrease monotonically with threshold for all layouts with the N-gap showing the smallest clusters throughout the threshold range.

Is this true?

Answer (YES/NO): NO